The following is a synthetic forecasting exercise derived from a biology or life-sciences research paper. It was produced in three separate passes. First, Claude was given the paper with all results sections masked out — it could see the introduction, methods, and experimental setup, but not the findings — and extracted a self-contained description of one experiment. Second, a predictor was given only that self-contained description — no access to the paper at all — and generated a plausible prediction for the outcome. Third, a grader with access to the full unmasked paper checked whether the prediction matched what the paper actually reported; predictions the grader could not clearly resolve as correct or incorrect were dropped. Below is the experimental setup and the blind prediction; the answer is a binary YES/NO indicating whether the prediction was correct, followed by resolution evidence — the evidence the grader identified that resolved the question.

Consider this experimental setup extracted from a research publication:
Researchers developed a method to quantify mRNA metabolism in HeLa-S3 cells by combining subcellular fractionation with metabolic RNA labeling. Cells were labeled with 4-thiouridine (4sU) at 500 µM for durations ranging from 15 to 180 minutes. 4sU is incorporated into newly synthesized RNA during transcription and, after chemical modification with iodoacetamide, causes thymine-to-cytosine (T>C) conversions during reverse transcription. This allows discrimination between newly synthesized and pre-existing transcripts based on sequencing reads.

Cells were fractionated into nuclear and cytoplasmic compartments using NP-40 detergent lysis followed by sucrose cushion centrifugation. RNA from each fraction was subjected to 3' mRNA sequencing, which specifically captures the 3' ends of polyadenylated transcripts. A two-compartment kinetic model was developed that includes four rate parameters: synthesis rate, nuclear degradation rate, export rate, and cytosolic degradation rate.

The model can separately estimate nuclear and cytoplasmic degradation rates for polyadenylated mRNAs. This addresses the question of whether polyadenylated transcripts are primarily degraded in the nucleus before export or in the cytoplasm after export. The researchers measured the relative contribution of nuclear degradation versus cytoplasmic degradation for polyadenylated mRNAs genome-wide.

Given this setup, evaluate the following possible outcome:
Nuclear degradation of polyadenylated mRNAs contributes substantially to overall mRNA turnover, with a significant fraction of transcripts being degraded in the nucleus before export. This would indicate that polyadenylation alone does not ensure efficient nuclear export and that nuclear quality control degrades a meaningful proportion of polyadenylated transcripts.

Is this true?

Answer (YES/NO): NO